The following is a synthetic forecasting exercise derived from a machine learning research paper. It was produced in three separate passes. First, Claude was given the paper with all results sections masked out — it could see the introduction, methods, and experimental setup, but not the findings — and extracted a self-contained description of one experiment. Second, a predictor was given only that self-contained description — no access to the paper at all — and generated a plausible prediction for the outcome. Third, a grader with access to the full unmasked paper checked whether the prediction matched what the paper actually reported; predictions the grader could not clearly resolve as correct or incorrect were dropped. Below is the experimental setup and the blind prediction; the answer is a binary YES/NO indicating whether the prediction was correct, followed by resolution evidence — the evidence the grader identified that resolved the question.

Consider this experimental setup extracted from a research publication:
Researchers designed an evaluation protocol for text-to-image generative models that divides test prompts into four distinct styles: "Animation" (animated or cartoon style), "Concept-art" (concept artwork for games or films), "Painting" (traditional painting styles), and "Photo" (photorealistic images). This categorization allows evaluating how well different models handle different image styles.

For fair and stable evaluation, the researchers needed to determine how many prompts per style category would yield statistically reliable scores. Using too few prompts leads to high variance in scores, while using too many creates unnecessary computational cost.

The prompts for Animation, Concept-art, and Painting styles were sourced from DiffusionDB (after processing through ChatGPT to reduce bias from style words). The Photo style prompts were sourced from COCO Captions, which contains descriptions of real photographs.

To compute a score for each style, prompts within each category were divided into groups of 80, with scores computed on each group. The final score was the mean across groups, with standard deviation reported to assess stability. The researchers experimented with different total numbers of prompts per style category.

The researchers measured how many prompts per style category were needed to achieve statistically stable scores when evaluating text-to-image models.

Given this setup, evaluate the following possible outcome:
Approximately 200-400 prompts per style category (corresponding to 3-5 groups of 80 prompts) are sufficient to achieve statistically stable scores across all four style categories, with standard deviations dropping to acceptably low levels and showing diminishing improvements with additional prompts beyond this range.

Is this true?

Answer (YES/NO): NO